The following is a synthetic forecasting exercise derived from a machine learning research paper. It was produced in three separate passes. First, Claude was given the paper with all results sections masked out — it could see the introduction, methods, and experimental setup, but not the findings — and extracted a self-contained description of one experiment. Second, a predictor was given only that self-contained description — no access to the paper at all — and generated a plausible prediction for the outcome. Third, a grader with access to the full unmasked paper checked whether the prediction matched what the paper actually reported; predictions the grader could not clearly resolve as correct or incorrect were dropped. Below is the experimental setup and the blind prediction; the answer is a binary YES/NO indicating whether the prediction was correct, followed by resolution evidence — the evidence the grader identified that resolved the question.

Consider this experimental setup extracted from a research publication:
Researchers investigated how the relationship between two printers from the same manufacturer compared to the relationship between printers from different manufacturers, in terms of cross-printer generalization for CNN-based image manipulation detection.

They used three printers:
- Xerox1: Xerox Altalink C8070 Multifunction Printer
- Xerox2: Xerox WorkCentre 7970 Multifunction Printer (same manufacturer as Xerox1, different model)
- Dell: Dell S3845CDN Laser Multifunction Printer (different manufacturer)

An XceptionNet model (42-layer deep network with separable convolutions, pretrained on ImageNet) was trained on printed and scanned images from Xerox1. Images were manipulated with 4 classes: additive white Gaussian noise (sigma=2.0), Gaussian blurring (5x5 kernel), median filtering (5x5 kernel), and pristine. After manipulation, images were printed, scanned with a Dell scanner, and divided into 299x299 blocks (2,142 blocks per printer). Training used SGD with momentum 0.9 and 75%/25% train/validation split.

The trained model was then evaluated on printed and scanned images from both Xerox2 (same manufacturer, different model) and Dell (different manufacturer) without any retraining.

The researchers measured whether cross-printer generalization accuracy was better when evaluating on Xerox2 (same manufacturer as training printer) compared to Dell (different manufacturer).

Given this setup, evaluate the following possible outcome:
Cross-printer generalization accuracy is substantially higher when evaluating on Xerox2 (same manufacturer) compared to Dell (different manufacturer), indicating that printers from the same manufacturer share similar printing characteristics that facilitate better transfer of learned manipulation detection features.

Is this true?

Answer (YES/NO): YES